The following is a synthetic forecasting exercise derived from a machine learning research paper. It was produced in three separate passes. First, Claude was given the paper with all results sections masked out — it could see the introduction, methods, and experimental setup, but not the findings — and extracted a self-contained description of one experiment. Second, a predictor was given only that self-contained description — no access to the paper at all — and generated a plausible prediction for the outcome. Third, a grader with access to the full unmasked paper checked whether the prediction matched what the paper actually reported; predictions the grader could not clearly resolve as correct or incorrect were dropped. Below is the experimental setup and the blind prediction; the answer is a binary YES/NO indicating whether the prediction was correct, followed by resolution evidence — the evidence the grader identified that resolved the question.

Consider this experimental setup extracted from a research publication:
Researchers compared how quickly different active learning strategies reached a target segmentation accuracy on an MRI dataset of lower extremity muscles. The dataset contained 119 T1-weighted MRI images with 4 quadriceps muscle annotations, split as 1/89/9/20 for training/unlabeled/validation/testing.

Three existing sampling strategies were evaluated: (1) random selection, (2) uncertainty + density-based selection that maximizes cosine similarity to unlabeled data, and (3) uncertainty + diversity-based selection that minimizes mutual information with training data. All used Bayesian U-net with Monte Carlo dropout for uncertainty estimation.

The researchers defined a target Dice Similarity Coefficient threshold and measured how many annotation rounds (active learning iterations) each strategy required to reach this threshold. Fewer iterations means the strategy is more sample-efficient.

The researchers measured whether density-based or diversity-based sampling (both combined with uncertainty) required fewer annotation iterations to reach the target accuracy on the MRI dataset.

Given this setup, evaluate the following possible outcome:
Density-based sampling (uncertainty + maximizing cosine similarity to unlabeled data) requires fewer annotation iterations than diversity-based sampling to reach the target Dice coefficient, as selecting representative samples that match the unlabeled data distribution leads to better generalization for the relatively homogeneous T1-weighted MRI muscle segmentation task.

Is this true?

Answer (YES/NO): YES